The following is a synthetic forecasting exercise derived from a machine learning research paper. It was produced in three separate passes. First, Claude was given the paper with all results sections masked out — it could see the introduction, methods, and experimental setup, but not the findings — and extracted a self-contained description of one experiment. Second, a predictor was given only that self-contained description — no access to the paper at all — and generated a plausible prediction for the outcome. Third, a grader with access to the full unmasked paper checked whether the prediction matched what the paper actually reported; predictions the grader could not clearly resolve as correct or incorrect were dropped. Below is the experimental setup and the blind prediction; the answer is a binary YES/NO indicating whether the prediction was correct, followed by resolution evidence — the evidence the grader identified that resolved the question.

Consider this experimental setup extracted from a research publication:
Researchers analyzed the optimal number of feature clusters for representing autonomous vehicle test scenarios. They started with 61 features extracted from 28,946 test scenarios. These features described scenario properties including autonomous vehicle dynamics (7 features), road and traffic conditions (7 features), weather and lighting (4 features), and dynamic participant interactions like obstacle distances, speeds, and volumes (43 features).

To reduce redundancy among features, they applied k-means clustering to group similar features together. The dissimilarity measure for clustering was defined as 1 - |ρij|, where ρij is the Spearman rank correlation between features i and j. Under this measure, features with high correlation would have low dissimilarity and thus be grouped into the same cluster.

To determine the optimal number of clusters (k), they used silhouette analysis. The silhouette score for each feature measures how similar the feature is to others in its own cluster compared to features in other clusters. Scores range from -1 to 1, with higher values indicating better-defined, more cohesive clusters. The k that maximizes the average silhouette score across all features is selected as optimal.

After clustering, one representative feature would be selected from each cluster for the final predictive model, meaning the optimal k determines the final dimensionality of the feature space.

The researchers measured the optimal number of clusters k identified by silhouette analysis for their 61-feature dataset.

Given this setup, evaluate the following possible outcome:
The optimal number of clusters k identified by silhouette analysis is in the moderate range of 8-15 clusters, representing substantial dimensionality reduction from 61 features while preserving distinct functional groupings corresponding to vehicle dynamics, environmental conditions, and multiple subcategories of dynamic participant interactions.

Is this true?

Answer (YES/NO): YES